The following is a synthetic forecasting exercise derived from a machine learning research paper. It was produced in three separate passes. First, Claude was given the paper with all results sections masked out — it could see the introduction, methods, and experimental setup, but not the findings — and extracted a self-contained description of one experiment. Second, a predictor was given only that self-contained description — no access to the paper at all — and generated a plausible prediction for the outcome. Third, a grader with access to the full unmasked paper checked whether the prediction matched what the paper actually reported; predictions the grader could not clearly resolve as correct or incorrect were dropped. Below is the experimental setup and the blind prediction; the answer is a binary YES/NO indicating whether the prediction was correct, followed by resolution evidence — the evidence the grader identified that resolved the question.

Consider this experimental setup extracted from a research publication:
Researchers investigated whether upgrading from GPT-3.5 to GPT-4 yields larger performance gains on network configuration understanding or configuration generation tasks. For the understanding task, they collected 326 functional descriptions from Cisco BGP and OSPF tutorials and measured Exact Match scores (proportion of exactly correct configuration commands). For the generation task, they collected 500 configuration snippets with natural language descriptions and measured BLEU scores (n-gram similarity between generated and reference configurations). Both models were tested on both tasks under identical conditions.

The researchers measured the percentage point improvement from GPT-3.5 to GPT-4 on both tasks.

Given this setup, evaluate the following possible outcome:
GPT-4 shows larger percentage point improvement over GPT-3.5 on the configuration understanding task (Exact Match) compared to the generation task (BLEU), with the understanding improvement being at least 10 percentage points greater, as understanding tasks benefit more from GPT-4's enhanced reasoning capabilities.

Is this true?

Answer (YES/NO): NO